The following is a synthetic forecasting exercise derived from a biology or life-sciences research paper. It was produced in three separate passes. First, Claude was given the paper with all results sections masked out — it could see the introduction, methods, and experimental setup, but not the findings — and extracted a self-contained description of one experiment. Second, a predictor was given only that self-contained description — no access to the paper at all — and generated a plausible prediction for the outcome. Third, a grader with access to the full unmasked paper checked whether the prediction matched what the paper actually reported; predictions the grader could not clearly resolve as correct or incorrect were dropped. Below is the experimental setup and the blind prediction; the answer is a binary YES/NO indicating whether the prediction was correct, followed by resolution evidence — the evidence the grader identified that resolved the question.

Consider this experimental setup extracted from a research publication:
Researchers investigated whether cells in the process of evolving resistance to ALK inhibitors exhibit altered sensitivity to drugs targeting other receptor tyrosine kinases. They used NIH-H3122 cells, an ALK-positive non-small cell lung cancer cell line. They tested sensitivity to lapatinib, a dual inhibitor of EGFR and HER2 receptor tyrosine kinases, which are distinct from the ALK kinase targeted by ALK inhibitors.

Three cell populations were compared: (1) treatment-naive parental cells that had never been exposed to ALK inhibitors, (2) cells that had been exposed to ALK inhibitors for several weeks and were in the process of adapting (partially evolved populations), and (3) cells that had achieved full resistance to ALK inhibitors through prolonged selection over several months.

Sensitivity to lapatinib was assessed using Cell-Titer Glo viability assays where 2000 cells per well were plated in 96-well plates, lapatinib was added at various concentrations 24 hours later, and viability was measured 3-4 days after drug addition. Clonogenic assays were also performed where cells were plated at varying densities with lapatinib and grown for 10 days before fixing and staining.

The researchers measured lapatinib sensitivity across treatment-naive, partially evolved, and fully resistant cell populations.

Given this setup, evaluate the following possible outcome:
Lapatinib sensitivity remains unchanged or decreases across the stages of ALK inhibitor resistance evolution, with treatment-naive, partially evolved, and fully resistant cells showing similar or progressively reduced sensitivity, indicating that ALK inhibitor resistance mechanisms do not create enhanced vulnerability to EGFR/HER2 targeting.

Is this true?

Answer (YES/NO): NO